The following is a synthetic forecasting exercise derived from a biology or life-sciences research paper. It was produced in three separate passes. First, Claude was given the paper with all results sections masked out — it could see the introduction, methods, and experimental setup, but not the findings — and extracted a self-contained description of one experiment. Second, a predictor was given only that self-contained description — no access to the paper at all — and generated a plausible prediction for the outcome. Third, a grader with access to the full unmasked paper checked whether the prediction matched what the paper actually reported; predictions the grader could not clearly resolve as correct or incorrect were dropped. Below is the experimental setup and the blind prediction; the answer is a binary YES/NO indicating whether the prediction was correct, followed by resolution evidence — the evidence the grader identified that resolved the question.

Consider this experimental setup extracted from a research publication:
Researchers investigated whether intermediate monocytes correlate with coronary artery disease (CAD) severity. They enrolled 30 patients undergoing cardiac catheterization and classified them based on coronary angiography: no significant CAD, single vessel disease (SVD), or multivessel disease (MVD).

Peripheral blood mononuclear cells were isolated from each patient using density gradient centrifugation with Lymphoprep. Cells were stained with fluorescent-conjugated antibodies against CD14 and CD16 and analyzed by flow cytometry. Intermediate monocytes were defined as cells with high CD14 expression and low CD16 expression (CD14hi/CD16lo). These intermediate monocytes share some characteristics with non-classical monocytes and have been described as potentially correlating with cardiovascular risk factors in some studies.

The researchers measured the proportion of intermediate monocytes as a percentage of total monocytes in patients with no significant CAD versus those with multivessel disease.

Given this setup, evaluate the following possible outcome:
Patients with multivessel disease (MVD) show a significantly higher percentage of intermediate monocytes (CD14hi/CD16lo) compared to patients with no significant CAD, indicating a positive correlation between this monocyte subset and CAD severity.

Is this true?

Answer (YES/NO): NO